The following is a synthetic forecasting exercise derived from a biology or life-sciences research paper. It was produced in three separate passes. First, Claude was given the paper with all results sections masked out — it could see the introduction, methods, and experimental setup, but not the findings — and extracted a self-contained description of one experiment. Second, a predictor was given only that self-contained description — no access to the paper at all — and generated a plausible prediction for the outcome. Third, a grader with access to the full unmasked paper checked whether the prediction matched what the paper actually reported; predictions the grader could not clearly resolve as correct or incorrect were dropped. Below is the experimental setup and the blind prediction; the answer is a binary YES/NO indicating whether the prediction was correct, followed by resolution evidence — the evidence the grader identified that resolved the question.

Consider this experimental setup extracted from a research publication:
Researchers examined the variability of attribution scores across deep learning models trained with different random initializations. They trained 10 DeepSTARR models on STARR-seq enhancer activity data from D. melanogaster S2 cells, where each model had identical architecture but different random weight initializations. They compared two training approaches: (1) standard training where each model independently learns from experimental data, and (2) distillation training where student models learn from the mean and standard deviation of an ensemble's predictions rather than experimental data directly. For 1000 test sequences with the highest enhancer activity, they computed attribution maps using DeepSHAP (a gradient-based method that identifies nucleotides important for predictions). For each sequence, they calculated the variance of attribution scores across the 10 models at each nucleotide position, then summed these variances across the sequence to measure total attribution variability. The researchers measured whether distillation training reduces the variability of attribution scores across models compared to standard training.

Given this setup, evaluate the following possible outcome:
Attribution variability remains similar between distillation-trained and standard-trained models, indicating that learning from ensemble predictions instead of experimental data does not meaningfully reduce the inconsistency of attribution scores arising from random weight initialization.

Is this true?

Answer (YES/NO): NO